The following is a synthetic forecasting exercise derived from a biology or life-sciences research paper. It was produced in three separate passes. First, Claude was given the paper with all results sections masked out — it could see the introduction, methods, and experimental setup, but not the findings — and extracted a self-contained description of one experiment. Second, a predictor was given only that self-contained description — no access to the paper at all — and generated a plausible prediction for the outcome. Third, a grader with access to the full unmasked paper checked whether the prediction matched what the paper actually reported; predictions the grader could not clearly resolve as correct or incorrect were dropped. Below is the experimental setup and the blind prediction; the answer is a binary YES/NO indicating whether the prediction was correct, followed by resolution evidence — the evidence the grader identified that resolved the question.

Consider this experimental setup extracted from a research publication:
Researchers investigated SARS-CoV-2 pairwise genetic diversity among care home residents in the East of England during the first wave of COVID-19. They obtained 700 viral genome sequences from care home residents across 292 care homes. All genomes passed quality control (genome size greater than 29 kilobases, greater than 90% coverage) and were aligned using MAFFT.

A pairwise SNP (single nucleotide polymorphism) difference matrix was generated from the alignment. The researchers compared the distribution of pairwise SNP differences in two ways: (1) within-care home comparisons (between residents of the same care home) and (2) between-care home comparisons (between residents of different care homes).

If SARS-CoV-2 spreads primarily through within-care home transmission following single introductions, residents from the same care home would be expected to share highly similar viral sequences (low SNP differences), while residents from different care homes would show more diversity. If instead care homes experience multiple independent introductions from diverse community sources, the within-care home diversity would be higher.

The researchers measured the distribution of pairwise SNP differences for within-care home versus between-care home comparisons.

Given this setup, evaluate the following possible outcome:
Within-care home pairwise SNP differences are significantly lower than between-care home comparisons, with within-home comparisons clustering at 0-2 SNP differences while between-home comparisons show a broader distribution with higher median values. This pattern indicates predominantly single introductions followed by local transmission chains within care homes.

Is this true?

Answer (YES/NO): NO